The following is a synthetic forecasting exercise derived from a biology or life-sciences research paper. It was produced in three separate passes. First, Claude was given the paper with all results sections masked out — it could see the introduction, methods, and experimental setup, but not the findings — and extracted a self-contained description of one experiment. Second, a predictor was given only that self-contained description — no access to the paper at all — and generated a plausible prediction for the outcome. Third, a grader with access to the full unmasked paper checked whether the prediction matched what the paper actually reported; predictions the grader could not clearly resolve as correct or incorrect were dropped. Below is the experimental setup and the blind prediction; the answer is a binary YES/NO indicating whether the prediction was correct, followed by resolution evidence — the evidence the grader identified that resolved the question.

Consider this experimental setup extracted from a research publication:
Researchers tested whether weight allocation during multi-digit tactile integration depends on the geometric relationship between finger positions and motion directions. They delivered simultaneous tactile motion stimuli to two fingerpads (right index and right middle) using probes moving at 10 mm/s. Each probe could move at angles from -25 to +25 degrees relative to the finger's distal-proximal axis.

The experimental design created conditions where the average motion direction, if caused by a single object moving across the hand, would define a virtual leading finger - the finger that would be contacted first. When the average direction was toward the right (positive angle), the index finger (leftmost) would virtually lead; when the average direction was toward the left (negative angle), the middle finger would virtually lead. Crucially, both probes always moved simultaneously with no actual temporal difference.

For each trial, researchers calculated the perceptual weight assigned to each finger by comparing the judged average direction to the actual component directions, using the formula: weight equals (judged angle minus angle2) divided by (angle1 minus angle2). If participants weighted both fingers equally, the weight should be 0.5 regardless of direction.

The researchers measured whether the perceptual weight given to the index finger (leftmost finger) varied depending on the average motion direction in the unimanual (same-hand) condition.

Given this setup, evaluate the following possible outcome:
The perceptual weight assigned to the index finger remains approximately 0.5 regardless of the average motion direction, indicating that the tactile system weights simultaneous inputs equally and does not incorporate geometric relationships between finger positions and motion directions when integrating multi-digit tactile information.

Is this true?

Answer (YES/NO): NO